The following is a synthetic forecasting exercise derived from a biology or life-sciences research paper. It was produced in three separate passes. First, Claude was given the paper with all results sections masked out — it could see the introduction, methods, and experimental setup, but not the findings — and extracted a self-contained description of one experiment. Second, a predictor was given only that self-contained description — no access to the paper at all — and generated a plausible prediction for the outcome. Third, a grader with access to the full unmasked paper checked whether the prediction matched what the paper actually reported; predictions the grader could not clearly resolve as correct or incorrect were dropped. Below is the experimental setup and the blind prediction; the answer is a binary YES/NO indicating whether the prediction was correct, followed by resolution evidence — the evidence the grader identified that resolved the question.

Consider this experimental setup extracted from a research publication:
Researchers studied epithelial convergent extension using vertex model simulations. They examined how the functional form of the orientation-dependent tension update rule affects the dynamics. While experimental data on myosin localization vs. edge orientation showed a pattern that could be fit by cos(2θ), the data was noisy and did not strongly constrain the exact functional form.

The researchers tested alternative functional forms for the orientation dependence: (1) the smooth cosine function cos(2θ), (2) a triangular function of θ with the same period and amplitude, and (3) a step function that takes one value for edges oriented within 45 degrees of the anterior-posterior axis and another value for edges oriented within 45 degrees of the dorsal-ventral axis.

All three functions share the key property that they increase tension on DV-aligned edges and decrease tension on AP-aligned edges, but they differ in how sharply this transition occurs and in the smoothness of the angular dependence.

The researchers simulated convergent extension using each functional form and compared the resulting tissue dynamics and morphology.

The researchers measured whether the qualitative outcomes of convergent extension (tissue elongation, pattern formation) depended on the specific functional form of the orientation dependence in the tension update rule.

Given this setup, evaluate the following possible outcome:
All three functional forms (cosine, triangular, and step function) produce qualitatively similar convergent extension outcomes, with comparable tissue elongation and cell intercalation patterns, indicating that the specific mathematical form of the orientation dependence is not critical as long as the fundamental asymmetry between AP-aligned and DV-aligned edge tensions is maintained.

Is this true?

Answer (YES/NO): YES